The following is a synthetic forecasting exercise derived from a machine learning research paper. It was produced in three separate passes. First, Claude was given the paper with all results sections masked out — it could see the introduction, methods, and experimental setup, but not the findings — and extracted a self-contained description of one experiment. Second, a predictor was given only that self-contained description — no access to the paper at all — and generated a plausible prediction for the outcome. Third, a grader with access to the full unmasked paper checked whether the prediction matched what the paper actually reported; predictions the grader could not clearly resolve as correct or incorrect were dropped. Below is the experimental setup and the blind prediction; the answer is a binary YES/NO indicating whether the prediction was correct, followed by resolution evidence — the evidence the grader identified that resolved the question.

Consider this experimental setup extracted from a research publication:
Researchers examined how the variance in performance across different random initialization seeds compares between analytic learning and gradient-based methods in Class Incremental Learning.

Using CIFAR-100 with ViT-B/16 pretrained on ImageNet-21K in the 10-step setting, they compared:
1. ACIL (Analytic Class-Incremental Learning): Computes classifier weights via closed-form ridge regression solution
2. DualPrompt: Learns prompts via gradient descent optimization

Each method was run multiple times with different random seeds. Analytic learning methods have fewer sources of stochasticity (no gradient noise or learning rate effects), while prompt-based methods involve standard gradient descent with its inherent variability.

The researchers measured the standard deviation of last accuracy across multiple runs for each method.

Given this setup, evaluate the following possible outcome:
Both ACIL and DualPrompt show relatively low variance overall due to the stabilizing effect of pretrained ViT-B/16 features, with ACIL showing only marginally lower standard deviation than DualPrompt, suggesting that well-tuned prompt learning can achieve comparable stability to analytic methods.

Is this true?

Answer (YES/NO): NO